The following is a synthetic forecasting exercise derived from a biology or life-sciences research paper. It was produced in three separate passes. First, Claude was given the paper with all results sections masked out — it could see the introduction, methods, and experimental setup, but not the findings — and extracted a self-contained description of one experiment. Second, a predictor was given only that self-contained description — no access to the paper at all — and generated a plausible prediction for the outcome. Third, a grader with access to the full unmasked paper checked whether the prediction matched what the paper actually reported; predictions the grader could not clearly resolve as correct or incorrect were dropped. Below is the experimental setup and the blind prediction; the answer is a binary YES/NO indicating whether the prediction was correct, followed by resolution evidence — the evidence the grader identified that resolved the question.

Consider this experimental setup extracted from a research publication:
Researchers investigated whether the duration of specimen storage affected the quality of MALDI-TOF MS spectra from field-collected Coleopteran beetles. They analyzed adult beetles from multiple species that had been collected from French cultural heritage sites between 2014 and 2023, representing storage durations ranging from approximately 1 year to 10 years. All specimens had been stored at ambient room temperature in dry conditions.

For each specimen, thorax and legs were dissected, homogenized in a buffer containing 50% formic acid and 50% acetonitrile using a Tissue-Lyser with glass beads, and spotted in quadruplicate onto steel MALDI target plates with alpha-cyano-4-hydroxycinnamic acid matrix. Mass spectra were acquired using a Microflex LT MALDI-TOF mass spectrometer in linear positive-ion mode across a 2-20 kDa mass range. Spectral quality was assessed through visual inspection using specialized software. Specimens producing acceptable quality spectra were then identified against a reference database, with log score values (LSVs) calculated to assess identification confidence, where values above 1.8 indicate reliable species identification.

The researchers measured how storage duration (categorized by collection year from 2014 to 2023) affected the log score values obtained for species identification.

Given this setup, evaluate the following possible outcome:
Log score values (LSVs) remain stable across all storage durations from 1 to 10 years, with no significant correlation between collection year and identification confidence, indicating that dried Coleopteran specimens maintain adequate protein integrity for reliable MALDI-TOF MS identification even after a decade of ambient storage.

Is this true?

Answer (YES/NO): NO